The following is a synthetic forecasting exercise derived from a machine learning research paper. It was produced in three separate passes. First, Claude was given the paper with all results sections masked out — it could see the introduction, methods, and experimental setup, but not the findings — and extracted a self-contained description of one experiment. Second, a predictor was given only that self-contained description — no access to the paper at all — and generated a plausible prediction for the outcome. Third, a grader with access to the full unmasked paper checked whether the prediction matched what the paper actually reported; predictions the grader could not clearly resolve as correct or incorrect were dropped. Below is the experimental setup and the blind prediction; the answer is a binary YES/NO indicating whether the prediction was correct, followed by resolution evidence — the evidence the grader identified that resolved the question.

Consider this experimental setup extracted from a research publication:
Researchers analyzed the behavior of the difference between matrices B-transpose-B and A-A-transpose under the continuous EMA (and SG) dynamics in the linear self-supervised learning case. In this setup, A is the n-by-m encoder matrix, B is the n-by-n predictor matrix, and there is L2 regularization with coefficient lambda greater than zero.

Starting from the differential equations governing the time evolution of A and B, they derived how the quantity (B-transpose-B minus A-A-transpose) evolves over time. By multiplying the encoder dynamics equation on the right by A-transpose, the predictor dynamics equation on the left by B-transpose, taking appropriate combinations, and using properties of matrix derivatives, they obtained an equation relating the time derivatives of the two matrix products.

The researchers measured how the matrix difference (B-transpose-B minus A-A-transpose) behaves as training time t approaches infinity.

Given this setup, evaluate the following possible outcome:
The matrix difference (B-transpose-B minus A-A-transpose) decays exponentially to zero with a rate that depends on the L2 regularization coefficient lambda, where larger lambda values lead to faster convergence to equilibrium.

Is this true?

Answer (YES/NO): YES